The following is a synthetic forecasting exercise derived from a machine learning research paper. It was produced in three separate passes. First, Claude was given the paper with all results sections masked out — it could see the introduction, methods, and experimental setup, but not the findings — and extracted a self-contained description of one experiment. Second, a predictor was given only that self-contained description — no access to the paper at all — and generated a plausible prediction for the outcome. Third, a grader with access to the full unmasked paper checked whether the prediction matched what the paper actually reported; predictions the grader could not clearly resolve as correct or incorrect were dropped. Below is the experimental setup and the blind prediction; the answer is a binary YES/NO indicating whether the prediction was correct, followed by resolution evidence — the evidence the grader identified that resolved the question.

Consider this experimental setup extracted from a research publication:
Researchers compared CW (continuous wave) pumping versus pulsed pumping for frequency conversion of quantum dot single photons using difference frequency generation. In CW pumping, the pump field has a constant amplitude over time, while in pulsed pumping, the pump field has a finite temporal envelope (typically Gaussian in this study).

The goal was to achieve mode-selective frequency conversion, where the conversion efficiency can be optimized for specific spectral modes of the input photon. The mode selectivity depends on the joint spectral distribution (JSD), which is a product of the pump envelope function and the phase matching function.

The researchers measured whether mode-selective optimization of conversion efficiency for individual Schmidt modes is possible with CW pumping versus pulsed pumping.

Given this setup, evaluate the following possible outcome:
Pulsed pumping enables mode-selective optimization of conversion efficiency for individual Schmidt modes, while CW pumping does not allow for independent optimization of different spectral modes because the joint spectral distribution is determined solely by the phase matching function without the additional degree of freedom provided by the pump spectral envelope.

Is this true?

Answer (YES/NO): YES